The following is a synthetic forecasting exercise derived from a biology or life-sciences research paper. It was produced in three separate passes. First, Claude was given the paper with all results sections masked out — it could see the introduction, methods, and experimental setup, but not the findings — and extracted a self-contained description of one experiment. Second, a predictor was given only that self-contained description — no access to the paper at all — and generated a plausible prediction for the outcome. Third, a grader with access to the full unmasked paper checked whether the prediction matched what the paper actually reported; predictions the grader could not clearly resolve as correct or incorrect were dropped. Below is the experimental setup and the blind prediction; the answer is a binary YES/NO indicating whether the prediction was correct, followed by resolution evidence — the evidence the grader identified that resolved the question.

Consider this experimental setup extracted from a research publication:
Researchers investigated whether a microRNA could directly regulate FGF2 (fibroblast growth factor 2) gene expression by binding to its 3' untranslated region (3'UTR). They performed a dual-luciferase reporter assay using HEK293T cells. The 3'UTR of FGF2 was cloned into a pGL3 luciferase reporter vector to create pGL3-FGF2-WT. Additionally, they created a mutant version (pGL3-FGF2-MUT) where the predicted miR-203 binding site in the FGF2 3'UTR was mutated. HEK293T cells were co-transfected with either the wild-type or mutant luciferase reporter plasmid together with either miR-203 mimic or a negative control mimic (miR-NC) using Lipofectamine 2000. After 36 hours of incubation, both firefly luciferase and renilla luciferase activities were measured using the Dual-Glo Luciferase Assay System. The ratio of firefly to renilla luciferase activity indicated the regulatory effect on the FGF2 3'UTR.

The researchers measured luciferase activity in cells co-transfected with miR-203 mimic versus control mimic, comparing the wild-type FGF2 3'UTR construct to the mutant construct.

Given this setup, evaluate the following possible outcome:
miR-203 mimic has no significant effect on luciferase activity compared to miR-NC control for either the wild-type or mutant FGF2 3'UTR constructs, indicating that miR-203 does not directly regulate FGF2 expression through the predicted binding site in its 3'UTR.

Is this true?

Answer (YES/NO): NO